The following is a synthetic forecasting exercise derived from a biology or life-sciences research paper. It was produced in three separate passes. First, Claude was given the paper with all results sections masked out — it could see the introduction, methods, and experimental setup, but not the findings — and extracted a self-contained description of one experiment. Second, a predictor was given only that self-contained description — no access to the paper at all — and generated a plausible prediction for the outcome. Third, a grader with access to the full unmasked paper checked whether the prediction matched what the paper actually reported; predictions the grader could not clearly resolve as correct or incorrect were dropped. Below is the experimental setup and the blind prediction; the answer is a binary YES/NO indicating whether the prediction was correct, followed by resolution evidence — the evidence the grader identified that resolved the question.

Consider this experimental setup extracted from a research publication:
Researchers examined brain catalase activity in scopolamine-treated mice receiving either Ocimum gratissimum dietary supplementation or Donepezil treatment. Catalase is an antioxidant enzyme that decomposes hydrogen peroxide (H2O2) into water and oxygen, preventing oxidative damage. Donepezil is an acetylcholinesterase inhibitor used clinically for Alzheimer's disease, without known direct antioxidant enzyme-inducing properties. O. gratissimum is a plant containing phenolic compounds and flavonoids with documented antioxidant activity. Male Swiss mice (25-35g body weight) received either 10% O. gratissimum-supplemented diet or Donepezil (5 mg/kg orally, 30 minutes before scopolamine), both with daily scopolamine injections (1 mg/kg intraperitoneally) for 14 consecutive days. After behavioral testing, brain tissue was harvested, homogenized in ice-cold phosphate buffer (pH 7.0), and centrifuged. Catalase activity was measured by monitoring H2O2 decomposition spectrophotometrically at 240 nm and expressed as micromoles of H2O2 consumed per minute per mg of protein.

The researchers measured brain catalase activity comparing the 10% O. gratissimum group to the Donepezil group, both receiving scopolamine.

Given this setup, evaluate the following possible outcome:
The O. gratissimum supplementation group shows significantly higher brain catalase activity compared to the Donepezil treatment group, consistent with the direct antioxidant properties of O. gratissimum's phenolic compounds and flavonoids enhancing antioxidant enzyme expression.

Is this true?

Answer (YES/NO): NO